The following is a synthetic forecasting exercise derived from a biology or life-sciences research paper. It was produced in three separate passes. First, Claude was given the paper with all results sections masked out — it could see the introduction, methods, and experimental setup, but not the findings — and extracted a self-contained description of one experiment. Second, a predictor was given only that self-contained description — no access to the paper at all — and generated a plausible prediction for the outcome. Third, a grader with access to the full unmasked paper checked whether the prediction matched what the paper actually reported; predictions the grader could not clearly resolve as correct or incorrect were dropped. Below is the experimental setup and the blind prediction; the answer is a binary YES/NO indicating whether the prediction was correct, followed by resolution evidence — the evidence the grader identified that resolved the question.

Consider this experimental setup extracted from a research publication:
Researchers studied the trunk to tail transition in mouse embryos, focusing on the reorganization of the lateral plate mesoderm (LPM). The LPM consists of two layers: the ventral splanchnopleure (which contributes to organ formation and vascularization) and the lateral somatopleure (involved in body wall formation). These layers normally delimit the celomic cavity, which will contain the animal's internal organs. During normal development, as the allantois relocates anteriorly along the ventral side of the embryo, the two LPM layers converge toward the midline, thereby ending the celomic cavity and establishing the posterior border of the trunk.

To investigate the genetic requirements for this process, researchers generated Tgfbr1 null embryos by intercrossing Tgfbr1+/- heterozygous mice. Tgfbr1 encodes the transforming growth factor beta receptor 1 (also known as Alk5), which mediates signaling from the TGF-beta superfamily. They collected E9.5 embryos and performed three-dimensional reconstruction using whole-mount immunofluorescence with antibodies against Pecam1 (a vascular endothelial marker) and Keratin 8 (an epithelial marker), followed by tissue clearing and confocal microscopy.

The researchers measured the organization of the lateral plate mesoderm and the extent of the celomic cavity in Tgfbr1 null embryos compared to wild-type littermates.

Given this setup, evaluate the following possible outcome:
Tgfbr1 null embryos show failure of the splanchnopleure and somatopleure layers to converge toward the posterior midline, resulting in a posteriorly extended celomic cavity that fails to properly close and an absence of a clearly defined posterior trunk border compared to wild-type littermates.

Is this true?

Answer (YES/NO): YES